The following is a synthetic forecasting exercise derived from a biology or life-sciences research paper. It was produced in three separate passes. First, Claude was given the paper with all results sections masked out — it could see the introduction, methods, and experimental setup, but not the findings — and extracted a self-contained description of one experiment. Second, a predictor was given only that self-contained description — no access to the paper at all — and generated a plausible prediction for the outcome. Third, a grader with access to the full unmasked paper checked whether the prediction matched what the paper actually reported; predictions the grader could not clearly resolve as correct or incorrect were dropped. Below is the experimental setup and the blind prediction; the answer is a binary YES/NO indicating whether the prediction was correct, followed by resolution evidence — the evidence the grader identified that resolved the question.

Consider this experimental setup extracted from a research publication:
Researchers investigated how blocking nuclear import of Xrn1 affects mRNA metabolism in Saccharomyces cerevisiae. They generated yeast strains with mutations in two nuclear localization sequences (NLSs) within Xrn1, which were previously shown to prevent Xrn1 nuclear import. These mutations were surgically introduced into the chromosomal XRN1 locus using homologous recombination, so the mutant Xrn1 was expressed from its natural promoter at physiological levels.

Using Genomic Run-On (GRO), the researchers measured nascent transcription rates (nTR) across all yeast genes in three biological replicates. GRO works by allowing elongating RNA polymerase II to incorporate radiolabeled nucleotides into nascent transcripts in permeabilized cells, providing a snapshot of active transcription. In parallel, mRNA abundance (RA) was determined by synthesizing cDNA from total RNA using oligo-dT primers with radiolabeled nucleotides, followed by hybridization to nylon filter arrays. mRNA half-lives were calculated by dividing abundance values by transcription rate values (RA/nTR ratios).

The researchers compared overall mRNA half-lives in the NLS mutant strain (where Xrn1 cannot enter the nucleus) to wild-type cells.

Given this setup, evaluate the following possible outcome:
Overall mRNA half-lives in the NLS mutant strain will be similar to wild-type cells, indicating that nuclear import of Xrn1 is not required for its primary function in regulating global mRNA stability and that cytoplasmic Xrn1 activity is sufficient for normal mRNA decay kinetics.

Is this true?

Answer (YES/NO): NO